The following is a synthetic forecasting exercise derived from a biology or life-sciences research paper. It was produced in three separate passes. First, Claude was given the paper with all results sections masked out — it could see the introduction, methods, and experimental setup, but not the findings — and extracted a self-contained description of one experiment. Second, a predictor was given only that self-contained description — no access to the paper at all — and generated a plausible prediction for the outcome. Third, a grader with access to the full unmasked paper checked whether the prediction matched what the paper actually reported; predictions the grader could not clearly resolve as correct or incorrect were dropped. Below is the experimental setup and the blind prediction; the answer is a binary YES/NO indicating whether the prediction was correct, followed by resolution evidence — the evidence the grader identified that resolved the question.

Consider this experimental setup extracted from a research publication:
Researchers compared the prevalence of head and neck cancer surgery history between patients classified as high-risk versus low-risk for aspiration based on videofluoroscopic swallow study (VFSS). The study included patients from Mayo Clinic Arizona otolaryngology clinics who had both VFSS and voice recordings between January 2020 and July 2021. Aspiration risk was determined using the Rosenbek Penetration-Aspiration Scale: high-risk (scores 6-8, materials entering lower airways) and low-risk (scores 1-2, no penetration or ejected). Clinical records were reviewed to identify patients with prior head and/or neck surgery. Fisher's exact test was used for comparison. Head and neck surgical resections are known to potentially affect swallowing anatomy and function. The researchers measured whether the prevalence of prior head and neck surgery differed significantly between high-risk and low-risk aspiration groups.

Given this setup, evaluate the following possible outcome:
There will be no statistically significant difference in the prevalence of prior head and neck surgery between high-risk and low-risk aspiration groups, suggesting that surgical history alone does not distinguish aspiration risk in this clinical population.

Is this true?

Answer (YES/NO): NO